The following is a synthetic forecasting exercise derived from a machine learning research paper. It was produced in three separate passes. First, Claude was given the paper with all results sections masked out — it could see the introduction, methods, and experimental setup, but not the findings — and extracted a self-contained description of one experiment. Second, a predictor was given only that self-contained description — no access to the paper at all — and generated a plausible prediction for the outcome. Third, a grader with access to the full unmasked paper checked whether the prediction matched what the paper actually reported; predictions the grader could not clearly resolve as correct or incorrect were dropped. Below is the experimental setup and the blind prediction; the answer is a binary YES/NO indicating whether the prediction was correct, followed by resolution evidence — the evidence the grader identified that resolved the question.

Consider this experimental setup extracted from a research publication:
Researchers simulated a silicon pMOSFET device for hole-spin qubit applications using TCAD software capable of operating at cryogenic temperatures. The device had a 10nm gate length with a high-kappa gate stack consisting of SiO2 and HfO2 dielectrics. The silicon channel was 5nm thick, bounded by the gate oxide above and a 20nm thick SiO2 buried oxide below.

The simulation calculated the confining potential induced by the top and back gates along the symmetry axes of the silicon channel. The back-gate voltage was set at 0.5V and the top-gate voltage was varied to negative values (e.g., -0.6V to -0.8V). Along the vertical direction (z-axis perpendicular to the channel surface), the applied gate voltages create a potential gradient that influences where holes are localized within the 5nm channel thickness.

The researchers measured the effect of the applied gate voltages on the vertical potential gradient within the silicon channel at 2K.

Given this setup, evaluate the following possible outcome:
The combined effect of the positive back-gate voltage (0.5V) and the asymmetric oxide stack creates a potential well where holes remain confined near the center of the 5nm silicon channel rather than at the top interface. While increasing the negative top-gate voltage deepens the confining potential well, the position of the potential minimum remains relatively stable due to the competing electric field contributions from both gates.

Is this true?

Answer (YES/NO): NO